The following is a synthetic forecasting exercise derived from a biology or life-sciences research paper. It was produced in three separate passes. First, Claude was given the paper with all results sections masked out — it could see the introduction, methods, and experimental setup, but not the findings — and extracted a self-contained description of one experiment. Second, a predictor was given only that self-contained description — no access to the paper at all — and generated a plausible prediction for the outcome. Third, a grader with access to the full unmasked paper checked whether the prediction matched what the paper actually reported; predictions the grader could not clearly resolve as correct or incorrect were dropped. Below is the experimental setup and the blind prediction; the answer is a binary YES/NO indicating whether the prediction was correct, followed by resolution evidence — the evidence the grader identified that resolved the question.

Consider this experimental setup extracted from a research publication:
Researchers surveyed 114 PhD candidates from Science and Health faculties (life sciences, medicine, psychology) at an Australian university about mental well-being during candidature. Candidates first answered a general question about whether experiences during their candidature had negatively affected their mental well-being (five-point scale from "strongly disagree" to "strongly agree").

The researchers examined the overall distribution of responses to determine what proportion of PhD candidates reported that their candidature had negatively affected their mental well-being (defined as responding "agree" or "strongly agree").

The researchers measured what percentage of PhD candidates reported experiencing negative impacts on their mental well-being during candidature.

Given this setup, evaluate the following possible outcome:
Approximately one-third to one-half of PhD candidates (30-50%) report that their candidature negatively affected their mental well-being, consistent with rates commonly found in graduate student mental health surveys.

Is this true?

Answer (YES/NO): YES